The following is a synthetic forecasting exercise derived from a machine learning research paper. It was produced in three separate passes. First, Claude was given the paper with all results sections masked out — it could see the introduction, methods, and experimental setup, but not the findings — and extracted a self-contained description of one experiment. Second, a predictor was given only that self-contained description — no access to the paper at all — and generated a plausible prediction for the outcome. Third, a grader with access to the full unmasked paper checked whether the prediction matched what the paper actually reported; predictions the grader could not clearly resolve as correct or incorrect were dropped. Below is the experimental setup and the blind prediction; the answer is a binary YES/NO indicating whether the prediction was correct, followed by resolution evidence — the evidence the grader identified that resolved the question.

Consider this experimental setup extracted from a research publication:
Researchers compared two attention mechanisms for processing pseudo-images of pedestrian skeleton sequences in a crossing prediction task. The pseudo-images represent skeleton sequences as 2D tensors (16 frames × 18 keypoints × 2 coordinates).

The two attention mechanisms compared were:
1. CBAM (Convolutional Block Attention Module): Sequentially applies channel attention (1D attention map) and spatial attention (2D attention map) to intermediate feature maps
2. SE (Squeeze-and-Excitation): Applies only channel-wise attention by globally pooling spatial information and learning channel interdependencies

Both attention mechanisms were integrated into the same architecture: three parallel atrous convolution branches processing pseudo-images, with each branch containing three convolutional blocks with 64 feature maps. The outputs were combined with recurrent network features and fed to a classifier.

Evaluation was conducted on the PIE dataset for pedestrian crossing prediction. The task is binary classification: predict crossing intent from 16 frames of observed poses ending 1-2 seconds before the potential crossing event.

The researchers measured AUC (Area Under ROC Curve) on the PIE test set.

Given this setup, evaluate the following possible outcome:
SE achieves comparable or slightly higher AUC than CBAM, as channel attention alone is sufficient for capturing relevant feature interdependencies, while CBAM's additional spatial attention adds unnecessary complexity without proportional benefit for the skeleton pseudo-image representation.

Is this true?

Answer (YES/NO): NO